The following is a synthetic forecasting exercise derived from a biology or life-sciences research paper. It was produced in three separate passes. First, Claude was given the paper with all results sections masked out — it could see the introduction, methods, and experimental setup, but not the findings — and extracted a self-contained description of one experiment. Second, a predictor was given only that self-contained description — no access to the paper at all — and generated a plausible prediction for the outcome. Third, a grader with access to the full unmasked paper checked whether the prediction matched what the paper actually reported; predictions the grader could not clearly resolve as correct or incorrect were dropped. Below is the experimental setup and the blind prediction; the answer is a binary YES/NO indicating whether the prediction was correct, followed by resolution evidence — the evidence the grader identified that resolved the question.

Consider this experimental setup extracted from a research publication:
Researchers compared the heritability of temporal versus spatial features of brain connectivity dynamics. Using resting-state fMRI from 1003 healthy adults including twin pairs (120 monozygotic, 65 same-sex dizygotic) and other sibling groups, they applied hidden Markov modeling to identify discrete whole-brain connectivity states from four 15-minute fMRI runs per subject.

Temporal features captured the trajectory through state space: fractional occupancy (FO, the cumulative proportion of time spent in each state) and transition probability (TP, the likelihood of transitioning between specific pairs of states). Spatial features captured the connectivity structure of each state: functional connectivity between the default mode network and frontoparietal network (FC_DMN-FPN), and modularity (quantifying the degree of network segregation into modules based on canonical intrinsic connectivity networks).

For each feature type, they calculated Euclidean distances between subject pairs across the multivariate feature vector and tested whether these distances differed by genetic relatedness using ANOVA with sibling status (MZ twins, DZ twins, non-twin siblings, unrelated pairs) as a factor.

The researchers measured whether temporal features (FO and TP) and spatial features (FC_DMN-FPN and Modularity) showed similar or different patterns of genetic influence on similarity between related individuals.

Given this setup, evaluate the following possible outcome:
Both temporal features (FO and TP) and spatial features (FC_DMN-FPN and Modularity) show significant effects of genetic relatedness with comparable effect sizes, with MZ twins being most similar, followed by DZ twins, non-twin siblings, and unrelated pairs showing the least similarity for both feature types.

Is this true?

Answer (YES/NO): NO